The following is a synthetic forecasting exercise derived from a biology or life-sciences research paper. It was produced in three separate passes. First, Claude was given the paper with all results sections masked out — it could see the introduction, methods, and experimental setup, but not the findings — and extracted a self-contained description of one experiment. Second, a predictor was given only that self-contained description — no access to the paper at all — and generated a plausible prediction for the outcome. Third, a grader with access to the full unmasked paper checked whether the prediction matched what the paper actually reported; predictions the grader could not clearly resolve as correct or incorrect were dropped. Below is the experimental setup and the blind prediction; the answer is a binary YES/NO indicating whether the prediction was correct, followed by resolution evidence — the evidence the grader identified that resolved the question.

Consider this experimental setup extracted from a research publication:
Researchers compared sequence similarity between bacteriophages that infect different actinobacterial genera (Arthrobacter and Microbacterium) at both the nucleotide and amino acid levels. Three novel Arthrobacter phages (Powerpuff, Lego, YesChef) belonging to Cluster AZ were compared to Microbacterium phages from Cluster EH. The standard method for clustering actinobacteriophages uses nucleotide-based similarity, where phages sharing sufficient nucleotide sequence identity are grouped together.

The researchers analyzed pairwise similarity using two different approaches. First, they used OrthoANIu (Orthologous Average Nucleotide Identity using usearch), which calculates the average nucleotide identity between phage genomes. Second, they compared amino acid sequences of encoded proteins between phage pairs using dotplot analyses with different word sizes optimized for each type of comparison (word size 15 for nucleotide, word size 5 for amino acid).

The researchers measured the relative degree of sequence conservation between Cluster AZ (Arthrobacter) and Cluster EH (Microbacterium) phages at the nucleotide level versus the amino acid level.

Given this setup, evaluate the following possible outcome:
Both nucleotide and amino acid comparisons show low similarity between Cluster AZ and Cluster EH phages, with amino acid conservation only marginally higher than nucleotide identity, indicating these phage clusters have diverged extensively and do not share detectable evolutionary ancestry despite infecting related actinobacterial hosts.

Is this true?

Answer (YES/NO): NO